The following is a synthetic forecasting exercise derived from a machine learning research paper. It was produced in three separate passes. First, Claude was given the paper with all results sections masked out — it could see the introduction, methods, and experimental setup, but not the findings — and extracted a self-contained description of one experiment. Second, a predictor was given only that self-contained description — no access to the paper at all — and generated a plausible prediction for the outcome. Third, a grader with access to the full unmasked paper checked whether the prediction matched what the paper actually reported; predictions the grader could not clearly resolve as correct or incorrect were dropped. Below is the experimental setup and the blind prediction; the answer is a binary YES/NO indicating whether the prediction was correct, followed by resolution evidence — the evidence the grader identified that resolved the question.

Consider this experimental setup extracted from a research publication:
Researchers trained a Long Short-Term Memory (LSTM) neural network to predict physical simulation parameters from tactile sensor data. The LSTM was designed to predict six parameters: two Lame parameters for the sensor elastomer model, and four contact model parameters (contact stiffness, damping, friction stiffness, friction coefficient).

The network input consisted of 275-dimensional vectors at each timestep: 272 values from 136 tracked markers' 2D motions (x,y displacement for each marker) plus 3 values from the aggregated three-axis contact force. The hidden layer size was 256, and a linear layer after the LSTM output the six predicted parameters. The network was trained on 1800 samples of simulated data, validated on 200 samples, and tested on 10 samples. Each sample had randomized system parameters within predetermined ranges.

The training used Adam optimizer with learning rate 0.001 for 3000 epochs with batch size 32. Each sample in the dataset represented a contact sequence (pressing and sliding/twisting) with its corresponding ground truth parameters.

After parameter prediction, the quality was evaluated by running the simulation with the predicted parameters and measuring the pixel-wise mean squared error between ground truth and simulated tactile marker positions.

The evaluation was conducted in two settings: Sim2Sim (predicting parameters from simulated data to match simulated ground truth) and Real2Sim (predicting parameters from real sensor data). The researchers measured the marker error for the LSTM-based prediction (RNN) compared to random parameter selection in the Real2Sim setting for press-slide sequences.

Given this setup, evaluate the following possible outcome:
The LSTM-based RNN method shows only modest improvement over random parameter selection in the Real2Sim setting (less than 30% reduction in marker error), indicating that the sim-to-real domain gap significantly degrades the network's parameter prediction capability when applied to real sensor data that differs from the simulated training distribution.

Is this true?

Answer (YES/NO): YES